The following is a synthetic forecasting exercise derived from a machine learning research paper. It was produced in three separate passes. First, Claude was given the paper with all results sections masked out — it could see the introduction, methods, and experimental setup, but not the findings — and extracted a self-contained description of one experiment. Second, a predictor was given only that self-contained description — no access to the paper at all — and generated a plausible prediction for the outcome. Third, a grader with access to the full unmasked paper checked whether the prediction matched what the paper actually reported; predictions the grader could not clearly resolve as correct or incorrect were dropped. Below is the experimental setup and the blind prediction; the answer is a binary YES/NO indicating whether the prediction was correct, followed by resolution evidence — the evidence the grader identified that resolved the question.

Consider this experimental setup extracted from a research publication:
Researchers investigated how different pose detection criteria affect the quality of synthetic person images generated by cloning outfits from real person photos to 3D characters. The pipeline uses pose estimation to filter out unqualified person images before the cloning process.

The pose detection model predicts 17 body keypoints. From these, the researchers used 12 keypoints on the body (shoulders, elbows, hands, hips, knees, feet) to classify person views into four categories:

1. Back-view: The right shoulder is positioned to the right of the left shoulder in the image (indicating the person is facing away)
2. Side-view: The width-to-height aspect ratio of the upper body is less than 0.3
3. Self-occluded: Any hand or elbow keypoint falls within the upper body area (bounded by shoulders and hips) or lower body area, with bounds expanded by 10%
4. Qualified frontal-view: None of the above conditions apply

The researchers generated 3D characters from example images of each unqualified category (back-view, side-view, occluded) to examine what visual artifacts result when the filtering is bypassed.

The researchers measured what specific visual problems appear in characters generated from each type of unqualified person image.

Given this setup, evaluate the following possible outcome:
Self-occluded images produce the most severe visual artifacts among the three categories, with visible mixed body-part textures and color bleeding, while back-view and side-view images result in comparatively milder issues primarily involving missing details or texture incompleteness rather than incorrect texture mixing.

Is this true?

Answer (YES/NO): NO